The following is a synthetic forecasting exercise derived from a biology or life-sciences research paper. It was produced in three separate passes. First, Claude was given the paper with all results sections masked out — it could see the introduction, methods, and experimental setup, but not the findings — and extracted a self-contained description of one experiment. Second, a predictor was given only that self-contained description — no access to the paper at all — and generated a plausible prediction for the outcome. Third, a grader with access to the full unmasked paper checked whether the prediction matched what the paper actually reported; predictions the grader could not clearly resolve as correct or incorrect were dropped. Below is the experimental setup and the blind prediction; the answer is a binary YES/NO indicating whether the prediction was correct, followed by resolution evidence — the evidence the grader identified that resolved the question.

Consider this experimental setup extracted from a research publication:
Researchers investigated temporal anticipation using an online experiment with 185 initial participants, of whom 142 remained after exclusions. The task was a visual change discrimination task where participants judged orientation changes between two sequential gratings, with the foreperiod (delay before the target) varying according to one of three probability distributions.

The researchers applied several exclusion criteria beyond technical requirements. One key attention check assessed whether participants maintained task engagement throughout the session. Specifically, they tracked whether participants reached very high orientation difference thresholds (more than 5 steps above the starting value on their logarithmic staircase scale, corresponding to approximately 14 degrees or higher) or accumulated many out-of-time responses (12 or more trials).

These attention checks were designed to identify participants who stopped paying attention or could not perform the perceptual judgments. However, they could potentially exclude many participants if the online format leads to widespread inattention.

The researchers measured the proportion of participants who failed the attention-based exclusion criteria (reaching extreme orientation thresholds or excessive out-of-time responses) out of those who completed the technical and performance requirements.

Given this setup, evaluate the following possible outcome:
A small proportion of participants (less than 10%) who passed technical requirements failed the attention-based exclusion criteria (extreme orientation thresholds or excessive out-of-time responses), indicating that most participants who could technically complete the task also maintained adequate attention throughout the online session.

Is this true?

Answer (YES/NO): NO